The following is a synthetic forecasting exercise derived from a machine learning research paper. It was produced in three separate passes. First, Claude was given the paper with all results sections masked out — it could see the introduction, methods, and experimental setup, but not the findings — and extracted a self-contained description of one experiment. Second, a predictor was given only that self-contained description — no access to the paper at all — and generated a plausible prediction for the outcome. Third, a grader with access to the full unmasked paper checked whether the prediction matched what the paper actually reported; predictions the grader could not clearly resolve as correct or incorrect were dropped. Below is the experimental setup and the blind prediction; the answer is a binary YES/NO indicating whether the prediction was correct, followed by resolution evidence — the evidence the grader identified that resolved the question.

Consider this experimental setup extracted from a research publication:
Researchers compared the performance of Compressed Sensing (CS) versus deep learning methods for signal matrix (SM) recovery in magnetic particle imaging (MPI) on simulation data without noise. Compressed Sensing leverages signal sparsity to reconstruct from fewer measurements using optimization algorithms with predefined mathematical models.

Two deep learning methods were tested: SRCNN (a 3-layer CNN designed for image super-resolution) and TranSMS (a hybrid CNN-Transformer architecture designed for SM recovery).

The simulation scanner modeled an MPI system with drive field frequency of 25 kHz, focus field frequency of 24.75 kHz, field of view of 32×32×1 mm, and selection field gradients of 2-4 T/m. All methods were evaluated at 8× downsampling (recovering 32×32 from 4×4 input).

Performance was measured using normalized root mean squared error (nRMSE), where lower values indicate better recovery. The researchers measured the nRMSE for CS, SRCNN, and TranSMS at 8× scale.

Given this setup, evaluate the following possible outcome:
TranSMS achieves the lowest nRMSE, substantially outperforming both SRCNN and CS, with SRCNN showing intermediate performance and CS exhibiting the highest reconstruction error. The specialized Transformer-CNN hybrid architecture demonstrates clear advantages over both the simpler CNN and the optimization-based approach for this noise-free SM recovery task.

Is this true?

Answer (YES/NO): NO